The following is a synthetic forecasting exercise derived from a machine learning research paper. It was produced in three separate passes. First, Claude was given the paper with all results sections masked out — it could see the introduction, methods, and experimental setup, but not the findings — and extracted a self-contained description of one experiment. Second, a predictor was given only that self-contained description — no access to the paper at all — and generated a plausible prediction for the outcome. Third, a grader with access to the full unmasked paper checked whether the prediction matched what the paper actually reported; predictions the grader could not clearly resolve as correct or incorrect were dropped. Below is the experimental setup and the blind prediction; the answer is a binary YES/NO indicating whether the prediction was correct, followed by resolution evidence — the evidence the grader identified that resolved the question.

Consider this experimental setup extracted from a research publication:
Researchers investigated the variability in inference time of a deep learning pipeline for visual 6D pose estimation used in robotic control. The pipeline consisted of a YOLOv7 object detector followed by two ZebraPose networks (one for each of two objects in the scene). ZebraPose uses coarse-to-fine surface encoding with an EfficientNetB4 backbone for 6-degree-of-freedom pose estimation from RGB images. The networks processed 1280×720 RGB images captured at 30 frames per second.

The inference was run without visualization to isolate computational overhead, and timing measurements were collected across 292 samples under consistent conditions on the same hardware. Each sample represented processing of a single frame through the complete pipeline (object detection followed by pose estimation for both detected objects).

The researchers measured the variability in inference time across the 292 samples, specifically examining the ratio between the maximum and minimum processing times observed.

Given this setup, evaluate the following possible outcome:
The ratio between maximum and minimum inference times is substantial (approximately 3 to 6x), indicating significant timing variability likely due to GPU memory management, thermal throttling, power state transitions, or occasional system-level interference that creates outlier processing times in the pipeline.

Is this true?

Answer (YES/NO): YES